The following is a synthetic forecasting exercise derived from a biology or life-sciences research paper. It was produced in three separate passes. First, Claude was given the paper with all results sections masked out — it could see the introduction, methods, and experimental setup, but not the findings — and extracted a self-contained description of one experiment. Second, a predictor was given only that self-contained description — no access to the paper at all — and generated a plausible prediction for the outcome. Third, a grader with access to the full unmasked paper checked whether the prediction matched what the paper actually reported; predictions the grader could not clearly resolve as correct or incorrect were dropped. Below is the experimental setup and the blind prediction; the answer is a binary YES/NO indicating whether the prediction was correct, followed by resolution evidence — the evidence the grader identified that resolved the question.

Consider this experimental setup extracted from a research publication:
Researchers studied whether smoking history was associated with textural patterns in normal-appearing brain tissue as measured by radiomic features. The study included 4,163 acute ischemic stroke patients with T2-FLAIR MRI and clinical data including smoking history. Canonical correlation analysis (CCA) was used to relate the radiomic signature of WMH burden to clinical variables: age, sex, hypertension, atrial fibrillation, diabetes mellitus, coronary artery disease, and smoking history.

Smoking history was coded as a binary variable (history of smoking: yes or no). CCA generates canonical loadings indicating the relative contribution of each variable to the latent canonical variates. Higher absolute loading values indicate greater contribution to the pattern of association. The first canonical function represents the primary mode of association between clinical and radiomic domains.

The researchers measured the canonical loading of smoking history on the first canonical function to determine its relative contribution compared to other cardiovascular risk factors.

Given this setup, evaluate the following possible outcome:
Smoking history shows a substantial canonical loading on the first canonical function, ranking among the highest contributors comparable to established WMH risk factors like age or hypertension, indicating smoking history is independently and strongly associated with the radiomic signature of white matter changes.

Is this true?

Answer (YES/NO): NO